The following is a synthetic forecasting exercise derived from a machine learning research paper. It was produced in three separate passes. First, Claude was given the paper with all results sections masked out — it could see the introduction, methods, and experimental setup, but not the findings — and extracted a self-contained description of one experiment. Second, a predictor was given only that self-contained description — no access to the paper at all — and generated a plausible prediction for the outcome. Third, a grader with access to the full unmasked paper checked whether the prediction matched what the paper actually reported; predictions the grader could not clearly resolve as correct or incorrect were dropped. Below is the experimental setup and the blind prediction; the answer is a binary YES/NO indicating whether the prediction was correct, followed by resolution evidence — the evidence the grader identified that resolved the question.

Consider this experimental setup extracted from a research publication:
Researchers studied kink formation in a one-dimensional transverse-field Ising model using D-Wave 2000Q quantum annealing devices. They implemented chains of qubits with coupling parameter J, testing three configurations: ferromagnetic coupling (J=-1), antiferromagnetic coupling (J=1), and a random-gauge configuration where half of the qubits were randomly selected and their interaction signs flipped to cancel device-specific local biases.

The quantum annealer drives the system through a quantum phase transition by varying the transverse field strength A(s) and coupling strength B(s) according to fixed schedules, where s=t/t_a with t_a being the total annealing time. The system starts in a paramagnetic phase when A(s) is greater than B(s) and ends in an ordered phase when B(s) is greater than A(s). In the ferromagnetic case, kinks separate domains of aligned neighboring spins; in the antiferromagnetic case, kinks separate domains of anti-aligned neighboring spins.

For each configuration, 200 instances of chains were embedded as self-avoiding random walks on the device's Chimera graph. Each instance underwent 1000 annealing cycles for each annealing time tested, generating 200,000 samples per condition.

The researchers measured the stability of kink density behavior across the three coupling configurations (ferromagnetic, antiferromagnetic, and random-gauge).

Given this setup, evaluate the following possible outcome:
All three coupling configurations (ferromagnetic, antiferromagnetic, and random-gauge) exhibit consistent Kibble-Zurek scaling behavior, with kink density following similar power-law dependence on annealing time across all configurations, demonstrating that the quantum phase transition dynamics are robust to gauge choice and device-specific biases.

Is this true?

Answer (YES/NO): NO